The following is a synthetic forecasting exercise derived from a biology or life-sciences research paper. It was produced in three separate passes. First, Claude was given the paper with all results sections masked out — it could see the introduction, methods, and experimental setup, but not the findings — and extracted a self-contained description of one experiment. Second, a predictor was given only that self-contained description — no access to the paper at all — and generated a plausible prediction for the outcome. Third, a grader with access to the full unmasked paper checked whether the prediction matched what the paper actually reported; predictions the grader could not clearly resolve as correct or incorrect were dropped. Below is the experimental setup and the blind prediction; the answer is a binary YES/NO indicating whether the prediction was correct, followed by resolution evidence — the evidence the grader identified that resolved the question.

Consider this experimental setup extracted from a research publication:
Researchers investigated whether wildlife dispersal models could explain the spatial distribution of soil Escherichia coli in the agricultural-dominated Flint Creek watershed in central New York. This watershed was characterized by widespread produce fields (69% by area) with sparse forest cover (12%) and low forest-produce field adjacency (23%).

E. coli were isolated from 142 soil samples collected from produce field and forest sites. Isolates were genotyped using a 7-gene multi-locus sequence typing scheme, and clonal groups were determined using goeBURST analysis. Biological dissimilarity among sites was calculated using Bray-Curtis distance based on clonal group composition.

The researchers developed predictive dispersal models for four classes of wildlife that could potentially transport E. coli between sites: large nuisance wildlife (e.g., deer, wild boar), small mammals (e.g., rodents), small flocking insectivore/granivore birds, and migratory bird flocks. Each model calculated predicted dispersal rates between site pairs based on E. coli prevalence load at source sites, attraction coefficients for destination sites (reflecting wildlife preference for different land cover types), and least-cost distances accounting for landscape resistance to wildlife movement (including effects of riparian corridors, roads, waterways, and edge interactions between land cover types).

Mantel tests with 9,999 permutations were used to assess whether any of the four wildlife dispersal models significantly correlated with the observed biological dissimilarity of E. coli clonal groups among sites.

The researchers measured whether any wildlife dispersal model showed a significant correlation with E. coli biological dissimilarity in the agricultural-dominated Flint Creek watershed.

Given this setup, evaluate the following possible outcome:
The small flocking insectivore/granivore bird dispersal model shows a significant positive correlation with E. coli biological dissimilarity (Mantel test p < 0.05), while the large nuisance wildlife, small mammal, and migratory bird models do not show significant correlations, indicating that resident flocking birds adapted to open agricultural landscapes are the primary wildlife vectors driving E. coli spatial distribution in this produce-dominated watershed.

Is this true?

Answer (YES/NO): NO